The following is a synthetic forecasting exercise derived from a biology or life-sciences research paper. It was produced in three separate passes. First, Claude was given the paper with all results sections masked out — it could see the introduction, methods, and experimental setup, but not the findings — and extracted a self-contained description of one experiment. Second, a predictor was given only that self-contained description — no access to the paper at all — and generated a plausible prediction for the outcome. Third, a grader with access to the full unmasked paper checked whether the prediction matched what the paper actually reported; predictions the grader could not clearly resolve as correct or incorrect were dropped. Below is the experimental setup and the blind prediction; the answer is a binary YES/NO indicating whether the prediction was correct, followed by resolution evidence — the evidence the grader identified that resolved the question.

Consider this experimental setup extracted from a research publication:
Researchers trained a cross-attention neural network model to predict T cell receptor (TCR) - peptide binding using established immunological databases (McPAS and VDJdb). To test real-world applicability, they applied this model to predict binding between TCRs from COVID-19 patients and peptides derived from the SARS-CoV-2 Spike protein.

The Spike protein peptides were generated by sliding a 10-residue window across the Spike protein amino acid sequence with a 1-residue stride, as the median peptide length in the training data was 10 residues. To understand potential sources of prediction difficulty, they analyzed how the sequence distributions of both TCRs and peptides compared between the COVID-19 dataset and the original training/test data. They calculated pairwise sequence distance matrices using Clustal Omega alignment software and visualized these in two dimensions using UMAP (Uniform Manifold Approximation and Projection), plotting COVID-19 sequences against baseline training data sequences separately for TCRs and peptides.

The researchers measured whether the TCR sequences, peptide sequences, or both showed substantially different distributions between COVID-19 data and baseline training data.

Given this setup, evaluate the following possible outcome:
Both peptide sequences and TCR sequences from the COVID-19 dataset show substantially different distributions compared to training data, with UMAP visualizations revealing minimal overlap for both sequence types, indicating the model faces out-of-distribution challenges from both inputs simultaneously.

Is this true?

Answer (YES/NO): NO